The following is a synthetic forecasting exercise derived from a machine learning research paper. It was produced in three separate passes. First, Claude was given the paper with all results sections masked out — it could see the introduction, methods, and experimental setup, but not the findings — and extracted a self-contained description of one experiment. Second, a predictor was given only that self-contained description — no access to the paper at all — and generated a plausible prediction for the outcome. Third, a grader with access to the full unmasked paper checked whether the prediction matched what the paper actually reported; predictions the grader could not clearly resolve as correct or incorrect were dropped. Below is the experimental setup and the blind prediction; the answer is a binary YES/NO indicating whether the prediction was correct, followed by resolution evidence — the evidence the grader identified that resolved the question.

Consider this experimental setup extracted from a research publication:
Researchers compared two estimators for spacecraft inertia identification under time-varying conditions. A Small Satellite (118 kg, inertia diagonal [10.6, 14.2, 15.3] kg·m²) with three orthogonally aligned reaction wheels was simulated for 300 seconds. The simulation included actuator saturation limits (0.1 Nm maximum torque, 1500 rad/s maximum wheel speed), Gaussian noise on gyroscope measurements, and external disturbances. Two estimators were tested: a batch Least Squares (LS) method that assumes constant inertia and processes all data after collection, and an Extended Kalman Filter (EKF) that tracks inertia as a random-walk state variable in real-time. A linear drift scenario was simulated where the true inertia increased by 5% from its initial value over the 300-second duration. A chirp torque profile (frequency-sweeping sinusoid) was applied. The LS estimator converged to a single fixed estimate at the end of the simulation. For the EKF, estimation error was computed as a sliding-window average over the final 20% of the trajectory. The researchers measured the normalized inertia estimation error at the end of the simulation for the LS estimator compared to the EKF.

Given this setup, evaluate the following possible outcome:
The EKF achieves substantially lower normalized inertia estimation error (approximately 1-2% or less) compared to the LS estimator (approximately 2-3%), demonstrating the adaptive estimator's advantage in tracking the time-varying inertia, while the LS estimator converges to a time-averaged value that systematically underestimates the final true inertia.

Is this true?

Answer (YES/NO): NO